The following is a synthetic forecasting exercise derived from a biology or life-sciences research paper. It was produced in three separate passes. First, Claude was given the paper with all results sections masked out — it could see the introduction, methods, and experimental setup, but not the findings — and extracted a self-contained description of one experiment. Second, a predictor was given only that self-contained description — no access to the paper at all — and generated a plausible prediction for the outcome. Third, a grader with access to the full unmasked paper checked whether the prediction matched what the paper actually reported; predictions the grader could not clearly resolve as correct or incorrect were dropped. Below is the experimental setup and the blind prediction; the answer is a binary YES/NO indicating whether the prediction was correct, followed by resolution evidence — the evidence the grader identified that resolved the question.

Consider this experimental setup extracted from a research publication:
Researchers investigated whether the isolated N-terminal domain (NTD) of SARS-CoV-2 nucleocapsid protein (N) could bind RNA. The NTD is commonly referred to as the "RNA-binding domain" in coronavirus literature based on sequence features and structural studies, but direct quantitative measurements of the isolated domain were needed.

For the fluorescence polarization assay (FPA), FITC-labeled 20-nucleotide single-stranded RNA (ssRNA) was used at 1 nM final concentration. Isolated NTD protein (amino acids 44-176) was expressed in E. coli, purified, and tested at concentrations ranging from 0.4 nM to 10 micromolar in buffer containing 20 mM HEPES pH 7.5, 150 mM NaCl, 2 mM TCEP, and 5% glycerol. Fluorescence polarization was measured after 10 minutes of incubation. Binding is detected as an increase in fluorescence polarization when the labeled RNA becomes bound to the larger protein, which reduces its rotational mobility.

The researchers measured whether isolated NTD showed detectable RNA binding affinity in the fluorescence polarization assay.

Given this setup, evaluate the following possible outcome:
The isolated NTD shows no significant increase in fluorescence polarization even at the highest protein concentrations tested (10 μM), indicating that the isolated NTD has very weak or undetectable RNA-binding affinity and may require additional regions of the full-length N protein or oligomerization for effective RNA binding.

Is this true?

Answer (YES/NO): NO